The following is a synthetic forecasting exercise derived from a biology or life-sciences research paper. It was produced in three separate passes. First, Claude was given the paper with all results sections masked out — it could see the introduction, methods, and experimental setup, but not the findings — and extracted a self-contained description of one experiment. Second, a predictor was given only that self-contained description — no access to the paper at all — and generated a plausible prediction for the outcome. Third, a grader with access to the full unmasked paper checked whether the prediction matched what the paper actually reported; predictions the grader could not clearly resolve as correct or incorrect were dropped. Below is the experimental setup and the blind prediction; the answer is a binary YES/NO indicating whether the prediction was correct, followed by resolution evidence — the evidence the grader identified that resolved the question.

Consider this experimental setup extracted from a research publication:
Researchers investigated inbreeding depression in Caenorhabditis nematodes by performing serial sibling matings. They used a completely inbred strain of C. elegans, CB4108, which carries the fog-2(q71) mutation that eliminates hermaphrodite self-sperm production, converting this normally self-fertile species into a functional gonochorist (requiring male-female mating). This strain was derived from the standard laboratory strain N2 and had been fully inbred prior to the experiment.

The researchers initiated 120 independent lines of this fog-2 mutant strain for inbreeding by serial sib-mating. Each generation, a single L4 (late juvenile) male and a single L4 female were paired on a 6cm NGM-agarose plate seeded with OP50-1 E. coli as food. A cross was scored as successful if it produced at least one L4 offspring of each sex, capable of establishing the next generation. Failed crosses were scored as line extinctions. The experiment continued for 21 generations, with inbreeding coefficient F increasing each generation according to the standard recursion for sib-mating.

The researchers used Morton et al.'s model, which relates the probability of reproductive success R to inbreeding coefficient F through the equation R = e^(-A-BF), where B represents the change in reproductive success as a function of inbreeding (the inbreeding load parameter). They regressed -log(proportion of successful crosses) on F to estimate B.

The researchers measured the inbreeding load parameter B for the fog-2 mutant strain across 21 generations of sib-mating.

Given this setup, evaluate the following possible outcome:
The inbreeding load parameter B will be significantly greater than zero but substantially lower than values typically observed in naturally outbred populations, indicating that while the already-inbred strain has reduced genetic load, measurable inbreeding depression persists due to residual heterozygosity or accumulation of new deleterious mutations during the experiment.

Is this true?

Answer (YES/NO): NO